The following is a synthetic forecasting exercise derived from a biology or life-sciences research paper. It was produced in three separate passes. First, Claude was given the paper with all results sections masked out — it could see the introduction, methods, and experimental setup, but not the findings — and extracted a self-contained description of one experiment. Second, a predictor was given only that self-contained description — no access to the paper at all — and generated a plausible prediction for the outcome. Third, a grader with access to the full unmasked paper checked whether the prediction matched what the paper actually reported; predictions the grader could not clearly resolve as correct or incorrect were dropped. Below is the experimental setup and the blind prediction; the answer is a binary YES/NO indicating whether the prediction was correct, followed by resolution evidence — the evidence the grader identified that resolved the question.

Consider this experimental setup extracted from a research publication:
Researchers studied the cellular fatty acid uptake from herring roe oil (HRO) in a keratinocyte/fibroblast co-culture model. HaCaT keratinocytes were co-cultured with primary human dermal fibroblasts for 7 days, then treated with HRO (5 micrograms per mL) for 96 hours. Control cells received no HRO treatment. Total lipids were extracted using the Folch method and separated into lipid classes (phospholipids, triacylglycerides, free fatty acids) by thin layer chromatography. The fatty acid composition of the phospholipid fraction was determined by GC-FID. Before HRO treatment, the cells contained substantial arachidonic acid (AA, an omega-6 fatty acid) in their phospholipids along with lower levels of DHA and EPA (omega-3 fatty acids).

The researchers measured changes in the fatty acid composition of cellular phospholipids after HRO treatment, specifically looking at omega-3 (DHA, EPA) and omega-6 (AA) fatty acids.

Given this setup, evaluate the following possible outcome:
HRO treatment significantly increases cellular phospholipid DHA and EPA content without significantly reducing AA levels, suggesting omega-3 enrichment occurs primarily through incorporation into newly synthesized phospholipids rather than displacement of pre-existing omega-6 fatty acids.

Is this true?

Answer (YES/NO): NO